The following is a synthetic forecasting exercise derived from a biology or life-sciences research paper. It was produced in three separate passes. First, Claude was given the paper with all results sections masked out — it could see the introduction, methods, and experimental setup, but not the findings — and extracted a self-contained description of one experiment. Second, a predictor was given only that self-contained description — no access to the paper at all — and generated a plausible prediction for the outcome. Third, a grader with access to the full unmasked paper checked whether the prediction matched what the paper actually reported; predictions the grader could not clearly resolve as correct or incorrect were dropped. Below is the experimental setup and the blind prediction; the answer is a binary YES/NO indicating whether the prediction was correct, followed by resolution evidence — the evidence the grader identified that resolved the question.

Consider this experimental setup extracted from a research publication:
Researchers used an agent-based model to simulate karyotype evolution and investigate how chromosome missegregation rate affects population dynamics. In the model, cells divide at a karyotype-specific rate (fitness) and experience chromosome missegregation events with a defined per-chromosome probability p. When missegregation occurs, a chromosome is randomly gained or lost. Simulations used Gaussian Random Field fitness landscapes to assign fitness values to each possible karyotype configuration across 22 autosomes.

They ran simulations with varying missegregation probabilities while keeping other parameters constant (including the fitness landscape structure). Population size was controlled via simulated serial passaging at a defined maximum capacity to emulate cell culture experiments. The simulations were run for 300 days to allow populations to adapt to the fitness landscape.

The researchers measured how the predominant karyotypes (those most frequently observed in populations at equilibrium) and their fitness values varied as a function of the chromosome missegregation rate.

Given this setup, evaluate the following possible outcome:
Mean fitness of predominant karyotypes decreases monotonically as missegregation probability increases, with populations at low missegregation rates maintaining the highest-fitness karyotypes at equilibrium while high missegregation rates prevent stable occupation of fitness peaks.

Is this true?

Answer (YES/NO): NO